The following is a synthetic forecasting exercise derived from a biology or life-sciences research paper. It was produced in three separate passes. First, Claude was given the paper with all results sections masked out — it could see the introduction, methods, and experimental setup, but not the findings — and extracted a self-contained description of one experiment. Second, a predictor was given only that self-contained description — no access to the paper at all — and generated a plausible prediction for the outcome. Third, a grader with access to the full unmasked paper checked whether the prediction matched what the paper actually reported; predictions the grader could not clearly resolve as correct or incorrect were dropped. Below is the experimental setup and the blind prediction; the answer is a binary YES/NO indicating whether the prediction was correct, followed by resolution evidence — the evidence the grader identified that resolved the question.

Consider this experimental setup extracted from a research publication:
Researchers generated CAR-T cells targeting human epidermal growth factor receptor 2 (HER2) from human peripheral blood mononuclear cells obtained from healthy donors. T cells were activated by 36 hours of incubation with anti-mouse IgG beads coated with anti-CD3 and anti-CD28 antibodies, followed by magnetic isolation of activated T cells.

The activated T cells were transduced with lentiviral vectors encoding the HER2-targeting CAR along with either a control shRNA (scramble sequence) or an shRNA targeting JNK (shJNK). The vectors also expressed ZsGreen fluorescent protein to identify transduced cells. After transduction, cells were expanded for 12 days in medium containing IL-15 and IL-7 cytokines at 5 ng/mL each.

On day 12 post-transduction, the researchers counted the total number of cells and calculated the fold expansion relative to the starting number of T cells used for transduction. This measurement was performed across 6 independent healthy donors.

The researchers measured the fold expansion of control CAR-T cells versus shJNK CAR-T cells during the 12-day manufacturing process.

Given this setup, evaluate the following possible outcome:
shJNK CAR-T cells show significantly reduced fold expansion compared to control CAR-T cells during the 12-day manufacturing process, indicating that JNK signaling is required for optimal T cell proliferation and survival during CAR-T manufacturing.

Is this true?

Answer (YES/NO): NO